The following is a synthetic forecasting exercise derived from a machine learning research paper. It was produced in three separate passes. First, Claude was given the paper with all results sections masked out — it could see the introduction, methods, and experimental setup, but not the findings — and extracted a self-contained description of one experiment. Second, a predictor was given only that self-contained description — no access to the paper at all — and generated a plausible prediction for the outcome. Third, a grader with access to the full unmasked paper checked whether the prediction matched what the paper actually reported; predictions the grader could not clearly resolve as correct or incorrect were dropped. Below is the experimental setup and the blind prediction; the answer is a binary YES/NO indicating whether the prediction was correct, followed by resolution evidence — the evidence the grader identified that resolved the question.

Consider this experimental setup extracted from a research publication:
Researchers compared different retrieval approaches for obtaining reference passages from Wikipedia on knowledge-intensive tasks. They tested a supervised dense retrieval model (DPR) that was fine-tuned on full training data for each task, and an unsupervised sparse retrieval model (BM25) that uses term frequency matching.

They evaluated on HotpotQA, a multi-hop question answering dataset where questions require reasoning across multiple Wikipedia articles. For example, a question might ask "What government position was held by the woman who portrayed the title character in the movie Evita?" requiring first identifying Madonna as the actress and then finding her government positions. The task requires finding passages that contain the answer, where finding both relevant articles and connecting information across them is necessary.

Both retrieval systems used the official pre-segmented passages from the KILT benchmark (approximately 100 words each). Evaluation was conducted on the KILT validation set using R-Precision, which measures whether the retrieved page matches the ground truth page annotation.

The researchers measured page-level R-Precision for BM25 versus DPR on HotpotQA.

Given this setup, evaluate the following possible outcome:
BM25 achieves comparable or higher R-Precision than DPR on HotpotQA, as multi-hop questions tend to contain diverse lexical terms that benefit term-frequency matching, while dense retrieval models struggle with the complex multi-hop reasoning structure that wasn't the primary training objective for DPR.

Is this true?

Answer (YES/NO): YES